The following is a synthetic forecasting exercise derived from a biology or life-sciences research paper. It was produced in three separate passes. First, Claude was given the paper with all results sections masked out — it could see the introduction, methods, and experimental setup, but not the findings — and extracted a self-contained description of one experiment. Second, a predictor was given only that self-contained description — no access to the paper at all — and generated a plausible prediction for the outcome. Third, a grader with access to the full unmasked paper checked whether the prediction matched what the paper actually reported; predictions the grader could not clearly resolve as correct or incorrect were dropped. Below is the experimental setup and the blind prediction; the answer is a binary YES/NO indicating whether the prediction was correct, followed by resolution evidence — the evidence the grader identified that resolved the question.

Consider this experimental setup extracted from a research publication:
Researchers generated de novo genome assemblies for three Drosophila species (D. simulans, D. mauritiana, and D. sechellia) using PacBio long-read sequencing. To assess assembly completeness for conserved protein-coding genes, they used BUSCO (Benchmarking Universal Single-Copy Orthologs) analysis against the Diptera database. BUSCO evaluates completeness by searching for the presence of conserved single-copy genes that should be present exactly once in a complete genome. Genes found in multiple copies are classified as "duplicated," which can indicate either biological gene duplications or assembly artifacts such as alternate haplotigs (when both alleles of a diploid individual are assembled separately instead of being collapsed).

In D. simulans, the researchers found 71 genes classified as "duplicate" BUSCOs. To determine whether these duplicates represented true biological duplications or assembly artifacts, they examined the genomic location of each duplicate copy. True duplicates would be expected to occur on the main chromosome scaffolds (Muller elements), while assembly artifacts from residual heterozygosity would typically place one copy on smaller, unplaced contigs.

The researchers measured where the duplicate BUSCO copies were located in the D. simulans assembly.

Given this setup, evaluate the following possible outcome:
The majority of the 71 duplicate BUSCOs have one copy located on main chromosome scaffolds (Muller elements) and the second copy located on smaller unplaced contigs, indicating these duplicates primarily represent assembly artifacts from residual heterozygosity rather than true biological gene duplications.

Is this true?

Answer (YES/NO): YES